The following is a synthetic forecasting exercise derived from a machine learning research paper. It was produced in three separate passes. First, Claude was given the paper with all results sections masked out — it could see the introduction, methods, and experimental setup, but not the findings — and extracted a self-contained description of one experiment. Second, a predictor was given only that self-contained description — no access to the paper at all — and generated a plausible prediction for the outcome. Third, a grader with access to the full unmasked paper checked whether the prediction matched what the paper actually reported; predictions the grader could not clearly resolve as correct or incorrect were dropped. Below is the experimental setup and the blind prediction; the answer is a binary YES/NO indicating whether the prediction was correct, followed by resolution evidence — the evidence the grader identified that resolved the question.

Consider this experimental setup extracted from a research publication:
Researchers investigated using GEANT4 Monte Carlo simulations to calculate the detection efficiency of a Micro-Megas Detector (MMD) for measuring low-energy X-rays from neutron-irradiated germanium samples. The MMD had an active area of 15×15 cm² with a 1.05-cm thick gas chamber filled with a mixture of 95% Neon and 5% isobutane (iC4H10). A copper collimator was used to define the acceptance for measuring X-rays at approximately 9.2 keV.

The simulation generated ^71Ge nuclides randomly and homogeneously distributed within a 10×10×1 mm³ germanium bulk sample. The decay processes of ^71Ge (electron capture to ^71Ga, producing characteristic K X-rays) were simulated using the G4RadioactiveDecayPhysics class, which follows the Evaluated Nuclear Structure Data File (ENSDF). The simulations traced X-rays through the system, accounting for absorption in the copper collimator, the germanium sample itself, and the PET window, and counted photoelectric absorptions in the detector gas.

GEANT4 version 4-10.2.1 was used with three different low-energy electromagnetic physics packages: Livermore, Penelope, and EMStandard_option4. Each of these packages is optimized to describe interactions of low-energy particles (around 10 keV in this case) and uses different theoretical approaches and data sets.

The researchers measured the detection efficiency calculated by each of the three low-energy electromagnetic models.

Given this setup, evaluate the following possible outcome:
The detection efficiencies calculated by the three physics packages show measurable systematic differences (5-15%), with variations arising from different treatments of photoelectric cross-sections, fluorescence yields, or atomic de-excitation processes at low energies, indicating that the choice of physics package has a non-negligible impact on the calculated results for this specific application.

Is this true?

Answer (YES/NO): NO